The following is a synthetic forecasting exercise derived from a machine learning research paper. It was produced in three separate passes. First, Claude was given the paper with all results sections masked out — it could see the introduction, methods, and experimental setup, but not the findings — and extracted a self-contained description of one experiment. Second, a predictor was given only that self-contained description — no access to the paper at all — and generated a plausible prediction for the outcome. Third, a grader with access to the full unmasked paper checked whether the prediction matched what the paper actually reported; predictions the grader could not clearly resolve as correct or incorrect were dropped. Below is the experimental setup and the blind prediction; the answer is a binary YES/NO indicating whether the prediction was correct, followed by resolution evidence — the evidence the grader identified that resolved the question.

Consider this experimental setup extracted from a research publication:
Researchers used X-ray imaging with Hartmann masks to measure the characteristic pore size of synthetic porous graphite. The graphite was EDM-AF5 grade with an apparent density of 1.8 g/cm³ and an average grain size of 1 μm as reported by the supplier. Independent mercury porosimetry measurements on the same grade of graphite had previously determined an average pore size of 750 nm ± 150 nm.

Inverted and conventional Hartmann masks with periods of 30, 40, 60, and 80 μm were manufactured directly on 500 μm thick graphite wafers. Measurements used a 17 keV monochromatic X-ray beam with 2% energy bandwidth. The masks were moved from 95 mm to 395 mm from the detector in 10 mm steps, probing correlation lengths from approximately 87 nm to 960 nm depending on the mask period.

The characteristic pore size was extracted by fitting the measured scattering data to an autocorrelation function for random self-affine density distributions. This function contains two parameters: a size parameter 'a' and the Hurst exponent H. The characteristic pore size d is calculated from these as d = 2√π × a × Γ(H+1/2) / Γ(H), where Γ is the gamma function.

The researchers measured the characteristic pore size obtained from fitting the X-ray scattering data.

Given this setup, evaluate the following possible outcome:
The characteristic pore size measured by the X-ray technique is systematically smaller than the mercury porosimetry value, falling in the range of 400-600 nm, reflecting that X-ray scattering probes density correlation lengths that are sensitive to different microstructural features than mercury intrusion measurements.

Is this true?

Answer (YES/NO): NO